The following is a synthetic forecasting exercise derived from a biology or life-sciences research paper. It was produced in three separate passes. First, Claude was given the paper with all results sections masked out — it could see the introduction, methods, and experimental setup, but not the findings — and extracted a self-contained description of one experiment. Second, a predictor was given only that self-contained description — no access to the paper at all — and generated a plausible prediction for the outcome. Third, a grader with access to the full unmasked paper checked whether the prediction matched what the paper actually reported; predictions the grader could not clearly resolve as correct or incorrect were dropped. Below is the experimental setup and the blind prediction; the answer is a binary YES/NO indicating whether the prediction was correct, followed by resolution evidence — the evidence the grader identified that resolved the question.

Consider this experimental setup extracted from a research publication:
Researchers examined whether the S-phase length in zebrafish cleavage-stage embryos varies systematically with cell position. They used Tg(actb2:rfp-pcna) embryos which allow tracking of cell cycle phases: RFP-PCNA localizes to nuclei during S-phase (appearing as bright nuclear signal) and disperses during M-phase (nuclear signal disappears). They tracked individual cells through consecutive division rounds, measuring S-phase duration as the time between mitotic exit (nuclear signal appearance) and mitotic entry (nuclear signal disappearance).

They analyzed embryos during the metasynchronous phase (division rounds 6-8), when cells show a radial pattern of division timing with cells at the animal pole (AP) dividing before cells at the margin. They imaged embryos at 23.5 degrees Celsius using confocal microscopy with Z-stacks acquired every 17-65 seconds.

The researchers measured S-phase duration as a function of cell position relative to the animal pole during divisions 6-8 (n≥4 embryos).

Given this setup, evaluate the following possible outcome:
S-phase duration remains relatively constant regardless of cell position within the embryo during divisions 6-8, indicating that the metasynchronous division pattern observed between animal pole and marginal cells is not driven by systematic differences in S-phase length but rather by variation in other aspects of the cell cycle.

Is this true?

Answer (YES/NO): NO